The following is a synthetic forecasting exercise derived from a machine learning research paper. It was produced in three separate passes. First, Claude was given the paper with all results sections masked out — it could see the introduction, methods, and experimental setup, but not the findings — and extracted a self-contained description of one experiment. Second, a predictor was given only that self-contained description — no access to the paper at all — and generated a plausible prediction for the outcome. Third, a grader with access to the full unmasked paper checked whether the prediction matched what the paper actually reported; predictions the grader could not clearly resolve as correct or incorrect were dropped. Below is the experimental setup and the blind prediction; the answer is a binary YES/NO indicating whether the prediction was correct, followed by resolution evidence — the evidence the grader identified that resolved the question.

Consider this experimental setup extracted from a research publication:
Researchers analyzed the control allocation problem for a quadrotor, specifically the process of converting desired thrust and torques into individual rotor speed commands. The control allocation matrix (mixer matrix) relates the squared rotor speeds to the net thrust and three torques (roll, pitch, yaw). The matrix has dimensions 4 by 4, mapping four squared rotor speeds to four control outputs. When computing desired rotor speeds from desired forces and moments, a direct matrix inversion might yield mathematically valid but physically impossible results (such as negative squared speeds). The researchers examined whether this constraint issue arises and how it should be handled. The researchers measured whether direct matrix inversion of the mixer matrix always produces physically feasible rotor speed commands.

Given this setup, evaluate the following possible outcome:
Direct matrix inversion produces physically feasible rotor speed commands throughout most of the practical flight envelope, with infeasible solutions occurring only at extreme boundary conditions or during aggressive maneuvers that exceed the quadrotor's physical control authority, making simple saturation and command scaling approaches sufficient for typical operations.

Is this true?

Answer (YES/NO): NO